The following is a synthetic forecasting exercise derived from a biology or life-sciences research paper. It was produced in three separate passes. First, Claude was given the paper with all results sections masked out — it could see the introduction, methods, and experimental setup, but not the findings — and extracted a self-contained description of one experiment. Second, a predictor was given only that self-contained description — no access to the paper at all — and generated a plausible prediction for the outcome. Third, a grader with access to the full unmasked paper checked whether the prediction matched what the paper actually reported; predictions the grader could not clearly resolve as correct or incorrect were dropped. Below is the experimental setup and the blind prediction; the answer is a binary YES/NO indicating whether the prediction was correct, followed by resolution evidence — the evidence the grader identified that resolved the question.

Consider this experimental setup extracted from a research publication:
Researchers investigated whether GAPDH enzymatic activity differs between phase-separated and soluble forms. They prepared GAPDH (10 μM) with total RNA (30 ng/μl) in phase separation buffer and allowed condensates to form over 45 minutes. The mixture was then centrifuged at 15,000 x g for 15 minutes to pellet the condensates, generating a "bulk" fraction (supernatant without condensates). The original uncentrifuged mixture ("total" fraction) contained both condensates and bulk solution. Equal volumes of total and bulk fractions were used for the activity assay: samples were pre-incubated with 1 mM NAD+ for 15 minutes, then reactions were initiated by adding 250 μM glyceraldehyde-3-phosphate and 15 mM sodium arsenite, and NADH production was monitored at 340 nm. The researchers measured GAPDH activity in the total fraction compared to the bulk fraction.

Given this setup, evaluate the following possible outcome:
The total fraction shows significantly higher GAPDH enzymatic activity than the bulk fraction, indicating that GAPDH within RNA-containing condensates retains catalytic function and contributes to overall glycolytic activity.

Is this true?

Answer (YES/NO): YES